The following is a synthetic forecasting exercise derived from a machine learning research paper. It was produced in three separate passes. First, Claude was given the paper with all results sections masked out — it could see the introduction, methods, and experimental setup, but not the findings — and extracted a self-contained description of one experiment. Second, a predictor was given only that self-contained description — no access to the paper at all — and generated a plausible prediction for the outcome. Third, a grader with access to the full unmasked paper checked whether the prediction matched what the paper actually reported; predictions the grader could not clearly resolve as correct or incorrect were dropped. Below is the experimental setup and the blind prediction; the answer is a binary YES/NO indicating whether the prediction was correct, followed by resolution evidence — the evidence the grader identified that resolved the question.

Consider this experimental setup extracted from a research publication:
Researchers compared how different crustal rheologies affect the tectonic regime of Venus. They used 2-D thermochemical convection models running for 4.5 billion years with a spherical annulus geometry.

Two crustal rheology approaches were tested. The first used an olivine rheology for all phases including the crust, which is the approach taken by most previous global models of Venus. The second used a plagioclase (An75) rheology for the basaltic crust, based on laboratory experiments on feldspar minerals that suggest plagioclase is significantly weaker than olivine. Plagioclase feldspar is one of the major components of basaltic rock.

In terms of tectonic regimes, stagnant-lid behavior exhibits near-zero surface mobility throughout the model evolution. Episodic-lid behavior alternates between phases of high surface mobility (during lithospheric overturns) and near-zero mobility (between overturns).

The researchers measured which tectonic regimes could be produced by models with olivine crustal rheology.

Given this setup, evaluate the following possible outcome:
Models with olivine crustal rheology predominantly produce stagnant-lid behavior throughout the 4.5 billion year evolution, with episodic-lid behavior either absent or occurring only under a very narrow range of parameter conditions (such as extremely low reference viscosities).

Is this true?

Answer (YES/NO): NO